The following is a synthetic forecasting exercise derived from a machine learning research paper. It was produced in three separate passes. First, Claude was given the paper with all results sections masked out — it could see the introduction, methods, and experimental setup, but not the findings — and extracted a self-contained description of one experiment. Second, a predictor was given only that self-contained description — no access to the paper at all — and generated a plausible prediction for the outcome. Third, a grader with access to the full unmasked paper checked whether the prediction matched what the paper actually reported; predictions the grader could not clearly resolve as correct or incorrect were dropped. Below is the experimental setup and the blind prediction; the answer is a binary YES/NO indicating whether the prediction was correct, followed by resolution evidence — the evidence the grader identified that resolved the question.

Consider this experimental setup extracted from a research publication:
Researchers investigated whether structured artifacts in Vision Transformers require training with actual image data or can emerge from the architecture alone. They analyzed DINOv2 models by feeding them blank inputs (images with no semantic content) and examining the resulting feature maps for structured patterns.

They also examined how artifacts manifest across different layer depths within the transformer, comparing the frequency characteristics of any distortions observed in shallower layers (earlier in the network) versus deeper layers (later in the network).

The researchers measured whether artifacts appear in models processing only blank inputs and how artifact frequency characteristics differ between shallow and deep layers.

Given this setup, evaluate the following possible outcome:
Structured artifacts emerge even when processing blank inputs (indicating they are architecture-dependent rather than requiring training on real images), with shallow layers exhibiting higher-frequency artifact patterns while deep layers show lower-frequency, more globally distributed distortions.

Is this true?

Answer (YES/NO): NO